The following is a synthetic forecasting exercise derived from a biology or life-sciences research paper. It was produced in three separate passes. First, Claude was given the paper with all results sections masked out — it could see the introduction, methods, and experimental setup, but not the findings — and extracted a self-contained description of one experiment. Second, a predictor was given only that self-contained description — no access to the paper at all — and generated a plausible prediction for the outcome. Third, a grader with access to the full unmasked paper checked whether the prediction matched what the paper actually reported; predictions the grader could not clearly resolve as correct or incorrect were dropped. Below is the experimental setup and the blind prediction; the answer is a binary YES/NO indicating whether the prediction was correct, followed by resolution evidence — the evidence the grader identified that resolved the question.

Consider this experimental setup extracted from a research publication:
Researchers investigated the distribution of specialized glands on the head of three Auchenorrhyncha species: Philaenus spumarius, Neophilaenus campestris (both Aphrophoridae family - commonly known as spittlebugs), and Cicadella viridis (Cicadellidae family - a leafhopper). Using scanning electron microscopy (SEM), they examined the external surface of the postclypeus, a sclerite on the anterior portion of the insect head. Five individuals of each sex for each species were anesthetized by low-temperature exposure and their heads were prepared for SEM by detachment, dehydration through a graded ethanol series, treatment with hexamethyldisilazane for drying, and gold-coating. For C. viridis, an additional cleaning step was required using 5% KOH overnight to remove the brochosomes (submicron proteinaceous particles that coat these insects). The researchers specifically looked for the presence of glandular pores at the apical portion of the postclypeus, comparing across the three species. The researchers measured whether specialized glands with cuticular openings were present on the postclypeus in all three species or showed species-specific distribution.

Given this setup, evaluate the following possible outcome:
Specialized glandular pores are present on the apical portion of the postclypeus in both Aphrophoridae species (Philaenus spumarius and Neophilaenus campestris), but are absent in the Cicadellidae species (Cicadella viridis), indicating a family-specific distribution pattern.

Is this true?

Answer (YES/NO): YES